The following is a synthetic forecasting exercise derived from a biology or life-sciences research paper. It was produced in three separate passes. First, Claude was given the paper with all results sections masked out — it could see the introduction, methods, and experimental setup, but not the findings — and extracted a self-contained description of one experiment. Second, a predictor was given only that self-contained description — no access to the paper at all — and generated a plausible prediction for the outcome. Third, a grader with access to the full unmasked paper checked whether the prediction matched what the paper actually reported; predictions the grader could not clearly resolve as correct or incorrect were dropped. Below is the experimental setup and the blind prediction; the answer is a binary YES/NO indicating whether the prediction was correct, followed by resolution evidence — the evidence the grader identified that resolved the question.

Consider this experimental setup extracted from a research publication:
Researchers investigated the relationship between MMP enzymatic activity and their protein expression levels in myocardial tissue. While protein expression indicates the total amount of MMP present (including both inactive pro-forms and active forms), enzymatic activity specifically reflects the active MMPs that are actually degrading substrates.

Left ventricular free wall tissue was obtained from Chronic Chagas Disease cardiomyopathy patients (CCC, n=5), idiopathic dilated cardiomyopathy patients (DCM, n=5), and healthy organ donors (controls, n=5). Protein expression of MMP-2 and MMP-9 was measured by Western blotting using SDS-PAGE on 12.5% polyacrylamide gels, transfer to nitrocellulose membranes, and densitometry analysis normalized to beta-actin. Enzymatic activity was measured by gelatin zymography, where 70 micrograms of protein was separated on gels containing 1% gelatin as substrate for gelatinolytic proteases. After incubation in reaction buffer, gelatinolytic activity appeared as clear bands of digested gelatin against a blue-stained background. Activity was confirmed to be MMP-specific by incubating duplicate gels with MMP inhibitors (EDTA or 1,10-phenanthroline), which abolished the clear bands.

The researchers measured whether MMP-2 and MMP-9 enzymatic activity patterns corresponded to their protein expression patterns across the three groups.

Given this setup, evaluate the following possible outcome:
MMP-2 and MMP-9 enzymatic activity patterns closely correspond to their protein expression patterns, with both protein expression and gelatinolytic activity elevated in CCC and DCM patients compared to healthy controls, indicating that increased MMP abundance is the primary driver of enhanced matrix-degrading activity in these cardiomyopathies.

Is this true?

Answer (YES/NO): NO